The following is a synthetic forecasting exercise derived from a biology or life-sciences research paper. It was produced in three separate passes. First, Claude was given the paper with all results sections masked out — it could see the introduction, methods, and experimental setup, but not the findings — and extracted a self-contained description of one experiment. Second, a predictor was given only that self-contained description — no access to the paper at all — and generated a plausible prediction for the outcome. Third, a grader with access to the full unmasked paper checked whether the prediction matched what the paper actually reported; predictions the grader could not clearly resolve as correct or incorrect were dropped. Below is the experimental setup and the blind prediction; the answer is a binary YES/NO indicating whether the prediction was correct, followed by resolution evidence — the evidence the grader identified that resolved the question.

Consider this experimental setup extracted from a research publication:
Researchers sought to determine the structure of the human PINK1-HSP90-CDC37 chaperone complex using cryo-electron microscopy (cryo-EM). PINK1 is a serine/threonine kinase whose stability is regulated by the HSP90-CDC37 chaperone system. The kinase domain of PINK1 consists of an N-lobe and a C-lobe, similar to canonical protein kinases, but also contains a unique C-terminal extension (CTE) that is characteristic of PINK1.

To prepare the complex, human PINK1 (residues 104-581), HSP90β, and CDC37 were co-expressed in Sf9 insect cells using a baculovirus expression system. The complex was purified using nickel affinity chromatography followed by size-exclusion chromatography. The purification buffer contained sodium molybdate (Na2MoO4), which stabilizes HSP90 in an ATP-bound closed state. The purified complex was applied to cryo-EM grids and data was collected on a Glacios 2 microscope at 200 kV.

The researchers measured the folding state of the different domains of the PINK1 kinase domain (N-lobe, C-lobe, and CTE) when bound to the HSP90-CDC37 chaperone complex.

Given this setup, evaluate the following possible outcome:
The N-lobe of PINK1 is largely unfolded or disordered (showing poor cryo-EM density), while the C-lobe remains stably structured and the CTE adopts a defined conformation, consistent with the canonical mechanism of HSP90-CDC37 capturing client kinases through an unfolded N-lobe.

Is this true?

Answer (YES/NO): YES